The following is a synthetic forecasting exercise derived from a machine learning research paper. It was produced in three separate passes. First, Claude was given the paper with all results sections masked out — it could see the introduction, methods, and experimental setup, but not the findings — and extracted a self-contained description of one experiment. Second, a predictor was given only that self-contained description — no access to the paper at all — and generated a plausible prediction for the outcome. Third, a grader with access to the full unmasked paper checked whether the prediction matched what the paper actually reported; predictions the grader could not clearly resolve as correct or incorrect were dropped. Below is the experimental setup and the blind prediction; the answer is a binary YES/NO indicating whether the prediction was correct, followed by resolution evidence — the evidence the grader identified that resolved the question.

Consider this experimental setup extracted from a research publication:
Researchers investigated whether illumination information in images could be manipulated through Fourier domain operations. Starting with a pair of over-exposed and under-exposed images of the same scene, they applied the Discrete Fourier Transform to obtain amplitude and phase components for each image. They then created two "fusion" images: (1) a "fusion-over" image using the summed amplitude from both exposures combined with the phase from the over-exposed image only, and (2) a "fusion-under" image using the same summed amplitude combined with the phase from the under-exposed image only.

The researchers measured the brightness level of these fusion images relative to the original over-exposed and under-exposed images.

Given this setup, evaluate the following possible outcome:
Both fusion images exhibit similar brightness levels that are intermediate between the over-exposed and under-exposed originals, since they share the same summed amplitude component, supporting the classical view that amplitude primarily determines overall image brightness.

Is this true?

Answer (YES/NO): YES